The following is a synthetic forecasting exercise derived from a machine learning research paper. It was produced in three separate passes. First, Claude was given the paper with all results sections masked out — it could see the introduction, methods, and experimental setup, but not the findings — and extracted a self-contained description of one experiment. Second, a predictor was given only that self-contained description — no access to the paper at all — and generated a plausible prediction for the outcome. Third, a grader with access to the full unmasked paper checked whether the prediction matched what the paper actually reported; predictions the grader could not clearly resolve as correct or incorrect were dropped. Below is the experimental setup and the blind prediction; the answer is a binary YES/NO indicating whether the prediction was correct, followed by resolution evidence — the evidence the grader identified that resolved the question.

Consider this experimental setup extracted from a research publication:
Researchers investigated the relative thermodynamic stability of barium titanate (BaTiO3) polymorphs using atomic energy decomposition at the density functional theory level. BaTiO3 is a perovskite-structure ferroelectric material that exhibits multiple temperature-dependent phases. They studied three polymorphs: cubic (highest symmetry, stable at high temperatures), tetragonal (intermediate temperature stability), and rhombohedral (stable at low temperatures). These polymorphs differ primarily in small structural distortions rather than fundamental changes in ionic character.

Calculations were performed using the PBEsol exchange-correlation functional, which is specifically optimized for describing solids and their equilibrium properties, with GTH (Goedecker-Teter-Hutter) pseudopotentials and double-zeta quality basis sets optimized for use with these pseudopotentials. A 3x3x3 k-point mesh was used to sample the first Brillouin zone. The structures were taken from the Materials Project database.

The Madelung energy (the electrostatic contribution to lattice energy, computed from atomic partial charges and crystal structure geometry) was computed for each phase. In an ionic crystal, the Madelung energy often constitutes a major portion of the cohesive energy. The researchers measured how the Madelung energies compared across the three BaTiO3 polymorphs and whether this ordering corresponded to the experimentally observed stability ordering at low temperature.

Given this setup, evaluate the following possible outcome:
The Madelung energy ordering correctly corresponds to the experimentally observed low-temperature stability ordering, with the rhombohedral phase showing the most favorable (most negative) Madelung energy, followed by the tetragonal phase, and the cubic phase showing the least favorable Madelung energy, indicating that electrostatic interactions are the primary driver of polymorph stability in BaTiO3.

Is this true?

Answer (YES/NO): NO